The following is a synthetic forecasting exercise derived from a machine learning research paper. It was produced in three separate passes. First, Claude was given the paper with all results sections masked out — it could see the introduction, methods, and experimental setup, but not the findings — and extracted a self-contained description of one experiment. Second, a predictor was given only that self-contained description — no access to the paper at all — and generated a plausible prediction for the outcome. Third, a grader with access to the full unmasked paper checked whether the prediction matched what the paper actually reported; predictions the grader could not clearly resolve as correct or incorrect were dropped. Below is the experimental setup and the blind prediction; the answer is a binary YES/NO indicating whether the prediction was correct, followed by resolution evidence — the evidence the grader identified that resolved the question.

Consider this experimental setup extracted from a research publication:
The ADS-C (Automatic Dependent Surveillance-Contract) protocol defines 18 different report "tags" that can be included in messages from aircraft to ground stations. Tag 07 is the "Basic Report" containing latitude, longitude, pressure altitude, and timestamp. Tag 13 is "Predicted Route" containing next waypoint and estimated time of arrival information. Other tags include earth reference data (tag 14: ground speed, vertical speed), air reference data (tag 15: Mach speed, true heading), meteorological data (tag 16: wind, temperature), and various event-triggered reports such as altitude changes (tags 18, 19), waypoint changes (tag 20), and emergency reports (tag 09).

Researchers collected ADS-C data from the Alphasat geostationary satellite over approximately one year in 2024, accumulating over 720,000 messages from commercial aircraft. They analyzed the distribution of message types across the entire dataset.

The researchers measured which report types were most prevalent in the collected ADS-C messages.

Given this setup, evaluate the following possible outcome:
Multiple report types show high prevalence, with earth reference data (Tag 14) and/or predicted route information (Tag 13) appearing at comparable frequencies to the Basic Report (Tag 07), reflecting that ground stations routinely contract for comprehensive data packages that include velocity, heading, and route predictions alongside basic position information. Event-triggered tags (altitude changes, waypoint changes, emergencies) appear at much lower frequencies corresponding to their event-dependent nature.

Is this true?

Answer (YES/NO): YES